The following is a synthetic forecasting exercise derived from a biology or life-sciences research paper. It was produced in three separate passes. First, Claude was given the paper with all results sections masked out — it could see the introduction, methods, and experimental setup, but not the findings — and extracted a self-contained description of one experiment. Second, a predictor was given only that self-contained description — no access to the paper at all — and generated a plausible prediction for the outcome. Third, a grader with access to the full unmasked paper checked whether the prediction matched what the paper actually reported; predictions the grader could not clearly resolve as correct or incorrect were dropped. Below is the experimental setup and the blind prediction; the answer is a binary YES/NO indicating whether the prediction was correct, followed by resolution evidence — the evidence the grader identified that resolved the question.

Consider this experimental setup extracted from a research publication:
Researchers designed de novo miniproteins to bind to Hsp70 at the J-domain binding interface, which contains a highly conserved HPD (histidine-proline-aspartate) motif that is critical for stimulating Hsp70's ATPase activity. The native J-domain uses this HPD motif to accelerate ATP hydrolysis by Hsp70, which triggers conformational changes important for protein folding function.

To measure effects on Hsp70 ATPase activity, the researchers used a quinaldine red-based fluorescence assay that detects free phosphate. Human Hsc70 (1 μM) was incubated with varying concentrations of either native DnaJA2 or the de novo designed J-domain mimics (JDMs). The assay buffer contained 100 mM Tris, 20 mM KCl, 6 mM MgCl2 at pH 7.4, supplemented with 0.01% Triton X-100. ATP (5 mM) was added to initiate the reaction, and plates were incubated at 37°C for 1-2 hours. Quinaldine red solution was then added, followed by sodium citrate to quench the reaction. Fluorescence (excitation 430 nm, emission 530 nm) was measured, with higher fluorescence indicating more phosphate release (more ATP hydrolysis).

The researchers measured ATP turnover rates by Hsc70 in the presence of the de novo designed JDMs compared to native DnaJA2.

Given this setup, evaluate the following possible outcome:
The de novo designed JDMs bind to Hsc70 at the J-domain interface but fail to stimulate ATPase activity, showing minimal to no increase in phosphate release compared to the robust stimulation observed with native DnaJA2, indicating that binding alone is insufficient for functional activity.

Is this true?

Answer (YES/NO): NO